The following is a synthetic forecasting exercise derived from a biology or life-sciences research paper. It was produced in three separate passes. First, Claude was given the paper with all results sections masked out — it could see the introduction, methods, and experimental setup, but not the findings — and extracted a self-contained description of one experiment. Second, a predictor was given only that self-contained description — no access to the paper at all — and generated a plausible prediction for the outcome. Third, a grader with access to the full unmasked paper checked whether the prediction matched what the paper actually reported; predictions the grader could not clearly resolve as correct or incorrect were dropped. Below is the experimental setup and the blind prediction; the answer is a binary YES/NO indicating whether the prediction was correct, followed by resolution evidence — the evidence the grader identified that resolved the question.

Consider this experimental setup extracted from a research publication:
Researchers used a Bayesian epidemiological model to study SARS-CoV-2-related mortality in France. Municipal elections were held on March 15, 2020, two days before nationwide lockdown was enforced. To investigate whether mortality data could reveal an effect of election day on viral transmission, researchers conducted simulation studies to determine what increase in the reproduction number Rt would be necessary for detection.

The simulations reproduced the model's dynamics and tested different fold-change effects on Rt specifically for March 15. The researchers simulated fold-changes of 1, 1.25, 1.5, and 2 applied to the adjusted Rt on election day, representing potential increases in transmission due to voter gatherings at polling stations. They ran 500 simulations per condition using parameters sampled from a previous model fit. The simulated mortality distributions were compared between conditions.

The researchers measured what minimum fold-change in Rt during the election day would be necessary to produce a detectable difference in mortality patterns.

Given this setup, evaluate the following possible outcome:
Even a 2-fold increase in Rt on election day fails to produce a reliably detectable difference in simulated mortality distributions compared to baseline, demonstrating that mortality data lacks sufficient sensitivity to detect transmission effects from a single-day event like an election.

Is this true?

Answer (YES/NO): NO